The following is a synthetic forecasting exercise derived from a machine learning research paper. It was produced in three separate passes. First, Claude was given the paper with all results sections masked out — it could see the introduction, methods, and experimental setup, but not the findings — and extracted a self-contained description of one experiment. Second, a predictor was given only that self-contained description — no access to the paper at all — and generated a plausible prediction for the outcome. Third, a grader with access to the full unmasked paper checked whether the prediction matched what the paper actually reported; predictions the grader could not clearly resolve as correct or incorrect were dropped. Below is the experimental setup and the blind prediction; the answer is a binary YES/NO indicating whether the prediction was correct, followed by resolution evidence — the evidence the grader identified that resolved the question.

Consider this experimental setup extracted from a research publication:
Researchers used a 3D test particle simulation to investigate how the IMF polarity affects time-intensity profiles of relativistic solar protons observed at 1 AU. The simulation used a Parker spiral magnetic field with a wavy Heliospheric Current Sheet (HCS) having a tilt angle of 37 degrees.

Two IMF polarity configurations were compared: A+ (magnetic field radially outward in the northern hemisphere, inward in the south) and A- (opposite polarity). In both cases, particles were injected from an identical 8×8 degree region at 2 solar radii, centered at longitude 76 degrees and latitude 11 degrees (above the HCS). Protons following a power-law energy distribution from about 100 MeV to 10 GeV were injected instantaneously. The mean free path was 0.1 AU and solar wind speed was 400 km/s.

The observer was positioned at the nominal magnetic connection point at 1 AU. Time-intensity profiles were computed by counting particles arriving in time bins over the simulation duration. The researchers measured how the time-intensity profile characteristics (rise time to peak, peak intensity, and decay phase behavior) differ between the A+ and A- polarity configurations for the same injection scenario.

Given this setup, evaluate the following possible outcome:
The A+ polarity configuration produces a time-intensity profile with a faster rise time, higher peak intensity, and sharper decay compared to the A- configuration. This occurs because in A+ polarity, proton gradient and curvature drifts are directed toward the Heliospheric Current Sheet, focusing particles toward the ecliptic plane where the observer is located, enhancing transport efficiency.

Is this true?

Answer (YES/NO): NO